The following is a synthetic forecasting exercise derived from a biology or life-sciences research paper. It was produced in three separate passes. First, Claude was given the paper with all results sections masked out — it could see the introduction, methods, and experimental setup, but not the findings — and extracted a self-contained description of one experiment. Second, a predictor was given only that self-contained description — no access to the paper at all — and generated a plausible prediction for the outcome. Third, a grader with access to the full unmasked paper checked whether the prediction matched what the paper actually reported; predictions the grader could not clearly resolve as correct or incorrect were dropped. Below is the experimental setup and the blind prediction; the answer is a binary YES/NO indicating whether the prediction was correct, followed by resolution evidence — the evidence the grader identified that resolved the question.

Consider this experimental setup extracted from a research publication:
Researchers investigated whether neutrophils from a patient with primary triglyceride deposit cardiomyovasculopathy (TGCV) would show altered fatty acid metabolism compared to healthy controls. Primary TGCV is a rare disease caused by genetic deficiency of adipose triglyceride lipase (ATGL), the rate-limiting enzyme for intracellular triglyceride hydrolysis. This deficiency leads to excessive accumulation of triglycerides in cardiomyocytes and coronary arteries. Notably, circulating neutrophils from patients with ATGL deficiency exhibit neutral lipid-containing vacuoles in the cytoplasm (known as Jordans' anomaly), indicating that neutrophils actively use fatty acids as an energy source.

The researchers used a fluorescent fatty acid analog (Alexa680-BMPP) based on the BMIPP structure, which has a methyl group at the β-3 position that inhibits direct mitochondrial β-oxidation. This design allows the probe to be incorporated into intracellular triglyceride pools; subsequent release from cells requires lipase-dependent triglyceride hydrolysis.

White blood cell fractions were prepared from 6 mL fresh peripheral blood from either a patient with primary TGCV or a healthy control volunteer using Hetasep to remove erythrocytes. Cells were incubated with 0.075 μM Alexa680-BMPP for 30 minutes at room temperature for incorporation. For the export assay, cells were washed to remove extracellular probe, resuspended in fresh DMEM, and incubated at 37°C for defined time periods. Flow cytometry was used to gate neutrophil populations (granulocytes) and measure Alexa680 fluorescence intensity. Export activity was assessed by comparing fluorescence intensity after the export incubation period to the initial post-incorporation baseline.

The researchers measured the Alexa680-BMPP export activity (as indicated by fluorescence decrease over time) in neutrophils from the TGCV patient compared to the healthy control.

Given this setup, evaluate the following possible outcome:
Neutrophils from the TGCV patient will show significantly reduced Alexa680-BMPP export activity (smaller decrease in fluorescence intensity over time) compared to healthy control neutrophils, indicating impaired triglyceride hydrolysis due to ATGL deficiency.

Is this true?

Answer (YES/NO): YES